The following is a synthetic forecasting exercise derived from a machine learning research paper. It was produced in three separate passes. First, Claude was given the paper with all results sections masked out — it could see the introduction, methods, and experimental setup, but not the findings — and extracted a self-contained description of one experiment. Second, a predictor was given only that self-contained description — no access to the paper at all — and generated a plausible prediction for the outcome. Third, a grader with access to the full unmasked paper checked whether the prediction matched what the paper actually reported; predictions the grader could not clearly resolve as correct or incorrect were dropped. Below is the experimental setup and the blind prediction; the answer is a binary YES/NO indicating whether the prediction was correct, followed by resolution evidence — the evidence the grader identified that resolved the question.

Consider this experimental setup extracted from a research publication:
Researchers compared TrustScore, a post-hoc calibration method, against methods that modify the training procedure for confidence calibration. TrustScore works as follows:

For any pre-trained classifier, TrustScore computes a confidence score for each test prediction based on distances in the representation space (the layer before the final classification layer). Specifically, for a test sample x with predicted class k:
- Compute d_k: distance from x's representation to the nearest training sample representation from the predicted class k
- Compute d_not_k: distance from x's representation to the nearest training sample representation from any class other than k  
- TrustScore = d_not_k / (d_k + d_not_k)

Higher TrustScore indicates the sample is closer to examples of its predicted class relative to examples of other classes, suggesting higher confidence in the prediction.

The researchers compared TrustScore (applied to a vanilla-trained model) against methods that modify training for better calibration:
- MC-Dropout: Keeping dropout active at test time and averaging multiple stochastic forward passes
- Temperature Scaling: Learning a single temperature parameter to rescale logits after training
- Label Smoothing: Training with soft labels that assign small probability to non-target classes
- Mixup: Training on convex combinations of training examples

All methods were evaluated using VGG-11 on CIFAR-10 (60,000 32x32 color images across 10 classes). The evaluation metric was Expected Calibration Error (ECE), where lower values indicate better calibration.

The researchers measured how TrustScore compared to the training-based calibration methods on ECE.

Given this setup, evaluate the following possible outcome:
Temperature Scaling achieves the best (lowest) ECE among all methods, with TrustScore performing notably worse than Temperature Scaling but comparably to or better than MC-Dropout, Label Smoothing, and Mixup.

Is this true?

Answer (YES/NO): NO